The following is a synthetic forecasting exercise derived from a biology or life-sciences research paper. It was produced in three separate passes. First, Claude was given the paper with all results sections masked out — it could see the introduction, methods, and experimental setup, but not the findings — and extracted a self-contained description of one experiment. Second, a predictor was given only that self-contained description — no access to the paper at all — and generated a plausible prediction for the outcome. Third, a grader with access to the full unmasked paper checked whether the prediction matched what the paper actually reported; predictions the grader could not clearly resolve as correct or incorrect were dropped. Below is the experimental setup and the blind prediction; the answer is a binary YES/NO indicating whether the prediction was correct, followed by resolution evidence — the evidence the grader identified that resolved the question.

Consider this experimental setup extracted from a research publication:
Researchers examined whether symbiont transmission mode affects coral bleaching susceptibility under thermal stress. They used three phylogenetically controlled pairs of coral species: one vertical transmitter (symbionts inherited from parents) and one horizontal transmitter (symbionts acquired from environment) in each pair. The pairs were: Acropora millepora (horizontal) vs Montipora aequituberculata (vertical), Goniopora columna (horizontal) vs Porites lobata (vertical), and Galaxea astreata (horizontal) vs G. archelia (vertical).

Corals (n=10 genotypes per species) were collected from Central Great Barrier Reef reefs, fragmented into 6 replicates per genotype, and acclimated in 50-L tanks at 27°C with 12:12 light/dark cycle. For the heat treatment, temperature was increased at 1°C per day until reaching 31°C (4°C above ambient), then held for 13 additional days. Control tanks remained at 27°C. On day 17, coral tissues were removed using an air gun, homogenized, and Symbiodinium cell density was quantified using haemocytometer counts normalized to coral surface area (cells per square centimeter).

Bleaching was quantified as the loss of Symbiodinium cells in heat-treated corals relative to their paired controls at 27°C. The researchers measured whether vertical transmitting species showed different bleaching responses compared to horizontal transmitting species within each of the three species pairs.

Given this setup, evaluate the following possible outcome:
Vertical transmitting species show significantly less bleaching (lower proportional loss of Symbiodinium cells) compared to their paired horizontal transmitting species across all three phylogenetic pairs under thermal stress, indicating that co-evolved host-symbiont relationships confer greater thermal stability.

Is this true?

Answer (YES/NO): NO